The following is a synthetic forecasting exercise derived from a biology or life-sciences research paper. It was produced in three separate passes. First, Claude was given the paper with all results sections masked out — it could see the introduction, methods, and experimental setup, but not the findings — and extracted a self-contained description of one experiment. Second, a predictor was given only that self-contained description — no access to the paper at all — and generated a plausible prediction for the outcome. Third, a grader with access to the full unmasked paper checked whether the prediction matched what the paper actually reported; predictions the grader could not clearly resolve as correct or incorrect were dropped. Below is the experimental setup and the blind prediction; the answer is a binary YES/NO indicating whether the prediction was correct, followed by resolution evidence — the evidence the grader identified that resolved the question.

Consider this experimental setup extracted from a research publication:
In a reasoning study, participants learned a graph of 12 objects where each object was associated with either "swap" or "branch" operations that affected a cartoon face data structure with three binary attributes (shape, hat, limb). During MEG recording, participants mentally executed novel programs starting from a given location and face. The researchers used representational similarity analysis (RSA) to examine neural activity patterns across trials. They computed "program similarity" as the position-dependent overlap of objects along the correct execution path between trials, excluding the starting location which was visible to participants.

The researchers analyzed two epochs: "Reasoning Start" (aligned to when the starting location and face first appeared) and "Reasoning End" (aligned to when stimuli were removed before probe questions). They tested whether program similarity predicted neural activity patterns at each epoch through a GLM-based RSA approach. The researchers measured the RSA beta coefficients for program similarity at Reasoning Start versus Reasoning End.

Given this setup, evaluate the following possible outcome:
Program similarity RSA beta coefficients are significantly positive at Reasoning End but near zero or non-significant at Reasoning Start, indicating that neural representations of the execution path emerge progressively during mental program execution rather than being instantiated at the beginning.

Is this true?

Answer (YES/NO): YES